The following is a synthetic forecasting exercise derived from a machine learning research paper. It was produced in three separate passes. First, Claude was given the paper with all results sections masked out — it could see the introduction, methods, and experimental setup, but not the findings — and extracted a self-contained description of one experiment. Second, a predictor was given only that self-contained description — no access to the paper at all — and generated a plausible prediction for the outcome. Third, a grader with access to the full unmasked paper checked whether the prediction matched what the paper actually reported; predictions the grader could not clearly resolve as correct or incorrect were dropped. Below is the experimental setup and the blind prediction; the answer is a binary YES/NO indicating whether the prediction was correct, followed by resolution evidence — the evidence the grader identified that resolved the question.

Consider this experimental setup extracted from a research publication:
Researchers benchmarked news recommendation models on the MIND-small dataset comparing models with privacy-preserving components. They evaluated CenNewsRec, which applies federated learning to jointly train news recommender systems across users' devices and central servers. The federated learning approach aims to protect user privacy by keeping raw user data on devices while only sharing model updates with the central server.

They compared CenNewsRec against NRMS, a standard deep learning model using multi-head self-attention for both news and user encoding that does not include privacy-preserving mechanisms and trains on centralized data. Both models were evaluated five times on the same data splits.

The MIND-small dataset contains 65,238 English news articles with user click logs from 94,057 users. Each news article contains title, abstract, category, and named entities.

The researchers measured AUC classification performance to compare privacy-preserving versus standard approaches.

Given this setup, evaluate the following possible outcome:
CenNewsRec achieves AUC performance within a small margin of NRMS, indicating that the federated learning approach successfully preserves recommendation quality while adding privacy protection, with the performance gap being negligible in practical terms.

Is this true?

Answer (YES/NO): NO